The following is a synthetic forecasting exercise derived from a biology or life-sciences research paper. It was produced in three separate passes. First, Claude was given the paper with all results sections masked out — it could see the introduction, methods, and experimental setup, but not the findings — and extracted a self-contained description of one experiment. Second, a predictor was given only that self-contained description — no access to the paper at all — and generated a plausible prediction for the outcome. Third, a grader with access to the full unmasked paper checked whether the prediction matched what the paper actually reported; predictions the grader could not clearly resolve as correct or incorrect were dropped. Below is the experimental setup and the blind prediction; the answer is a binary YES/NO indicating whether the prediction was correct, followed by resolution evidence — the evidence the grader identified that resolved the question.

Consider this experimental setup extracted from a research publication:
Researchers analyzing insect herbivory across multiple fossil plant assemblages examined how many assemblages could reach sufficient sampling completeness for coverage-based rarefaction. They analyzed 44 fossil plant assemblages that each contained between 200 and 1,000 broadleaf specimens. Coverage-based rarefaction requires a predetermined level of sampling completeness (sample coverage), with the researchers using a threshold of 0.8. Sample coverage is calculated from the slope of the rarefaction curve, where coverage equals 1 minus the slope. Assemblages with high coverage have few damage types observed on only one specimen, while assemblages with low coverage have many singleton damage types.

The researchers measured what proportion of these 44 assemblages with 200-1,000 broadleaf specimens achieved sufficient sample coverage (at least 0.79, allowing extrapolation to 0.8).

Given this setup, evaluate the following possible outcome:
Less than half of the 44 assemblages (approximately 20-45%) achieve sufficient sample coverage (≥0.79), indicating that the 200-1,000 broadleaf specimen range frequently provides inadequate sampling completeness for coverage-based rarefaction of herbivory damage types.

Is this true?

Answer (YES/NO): NO